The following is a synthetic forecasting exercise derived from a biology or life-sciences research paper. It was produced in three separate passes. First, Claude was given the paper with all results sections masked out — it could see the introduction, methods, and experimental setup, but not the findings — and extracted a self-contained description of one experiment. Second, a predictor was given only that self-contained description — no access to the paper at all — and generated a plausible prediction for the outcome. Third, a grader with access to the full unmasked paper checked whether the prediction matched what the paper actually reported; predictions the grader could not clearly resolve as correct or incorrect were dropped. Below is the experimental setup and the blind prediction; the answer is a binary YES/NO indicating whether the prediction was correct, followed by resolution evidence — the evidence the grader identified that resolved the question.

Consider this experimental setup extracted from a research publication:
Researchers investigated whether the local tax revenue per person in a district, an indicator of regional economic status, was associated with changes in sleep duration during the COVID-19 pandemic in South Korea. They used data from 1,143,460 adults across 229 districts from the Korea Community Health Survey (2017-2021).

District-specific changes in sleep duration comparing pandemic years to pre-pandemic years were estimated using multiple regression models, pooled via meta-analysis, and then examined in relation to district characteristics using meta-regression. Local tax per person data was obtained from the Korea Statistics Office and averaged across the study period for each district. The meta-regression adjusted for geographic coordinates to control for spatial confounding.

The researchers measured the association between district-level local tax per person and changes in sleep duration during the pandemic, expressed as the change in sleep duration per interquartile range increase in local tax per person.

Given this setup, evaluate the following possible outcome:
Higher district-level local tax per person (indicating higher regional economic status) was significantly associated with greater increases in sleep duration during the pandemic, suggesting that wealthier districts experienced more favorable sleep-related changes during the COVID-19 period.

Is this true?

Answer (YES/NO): NO